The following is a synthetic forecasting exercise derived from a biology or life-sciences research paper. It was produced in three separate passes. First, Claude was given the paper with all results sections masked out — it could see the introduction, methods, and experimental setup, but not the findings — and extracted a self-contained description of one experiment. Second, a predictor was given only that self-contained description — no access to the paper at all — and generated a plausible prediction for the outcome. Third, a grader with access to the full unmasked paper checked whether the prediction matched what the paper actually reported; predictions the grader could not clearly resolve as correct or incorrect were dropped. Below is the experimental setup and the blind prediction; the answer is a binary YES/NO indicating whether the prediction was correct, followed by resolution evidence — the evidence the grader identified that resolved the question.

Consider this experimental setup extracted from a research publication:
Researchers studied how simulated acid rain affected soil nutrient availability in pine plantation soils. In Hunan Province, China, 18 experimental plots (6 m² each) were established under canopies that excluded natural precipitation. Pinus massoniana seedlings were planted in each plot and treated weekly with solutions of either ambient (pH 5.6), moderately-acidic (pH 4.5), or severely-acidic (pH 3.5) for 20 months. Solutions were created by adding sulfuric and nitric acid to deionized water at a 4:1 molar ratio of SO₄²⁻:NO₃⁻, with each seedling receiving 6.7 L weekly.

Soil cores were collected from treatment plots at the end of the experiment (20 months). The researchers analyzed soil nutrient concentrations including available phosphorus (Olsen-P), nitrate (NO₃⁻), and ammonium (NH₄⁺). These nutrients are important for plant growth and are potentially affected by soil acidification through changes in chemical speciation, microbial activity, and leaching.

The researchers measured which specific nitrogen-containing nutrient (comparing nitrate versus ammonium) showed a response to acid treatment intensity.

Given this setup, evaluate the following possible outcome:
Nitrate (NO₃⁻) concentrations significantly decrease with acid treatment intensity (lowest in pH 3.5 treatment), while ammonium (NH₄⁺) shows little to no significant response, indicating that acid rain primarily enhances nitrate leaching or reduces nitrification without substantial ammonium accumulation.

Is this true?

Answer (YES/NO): YES